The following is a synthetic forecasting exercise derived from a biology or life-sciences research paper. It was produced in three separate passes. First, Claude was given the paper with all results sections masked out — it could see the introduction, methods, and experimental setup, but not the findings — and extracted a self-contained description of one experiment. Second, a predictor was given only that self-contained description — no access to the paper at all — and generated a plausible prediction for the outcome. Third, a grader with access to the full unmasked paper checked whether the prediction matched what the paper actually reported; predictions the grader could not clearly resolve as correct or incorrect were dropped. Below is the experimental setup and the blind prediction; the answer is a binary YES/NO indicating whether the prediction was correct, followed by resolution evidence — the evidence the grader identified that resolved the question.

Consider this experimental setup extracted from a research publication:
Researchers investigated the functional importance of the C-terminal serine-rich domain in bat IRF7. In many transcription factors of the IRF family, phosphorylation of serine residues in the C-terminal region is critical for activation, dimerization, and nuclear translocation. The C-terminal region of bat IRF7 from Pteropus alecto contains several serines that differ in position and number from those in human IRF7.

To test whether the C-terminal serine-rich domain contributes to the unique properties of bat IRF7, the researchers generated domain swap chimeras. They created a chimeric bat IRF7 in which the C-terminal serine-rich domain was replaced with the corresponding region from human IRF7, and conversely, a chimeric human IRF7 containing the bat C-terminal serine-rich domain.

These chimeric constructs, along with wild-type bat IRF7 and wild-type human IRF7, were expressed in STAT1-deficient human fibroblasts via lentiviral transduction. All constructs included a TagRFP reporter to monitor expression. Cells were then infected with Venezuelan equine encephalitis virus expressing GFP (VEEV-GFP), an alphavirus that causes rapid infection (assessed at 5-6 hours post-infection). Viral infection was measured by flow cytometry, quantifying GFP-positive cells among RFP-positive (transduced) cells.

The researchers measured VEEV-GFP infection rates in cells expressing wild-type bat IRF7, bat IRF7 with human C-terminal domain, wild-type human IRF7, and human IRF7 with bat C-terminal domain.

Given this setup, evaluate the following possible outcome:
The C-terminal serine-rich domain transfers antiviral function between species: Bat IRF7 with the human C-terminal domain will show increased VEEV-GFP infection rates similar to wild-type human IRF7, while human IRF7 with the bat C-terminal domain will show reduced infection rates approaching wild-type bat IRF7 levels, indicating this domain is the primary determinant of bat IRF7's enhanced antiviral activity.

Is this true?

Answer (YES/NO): NO